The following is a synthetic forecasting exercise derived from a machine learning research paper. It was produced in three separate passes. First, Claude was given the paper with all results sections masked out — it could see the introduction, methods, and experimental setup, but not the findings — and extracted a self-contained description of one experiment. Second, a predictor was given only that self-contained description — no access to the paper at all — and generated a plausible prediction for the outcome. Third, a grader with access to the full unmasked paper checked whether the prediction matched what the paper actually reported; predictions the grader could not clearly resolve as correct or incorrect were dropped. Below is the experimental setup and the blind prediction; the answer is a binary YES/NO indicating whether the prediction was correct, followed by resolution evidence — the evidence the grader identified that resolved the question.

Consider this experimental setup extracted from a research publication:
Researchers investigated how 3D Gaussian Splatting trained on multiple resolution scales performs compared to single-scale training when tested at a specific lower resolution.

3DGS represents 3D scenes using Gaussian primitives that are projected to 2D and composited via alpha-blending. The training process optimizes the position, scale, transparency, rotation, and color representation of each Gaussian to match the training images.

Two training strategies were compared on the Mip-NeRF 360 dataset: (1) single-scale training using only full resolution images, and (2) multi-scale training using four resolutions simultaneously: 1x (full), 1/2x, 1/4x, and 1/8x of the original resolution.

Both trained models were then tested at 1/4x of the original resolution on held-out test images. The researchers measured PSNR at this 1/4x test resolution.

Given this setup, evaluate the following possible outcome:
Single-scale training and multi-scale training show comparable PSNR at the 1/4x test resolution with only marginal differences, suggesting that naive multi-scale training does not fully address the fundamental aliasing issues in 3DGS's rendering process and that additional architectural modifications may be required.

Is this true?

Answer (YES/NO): NO